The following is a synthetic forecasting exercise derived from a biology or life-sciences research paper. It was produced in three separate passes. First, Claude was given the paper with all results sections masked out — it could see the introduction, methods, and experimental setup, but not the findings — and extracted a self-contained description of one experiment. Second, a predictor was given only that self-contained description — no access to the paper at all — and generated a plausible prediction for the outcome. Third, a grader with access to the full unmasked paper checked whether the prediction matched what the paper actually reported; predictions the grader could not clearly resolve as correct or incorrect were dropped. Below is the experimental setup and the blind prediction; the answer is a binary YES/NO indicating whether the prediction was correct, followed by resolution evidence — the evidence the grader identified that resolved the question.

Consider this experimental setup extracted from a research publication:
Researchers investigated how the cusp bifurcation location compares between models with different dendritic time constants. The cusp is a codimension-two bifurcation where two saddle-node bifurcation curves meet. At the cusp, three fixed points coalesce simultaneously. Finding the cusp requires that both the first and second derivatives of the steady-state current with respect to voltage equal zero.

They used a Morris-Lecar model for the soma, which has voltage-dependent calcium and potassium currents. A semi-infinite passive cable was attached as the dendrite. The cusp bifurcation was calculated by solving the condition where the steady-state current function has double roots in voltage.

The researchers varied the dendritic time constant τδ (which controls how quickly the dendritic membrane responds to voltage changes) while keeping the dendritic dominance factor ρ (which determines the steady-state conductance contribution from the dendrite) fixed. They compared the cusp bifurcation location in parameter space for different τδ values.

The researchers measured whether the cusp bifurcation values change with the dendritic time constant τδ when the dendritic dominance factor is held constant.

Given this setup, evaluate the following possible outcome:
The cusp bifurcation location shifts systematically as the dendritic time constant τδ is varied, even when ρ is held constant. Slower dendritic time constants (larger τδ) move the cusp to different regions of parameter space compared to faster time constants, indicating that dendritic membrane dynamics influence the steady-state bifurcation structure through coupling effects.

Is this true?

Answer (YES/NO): NO